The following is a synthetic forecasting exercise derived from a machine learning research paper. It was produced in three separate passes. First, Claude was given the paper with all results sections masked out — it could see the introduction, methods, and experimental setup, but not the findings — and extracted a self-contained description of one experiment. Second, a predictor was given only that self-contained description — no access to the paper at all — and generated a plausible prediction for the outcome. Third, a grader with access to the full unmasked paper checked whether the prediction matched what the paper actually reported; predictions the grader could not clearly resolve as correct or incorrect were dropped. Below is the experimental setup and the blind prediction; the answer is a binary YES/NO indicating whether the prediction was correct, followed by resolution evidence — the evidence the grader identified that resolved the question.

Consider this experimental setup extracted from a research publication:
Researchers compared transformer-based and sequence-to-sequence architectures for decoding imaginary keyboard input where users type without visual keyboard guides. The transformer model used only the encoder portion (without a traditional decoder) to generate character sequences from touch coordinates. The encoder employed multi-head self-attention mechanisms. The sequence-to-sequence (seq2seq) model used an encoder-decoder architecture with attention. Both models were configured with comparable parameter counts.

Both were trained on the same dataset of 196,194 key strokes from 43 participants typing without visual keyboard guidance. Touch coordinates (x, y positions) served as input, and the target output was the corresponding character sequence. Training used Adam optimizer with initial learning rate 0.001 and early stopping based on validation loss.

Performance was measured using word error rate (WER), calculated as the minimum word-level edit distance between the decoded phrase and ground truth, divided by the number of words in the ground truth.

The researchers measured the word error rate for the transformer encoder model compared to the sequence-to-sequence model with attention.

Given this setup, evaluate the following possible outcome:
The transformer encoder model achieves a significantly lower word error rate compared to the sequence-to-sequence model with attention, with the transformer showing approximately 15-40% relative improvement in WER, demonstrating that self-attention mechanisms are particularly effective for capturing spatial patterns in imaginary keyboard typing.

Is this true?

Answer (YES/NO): NO